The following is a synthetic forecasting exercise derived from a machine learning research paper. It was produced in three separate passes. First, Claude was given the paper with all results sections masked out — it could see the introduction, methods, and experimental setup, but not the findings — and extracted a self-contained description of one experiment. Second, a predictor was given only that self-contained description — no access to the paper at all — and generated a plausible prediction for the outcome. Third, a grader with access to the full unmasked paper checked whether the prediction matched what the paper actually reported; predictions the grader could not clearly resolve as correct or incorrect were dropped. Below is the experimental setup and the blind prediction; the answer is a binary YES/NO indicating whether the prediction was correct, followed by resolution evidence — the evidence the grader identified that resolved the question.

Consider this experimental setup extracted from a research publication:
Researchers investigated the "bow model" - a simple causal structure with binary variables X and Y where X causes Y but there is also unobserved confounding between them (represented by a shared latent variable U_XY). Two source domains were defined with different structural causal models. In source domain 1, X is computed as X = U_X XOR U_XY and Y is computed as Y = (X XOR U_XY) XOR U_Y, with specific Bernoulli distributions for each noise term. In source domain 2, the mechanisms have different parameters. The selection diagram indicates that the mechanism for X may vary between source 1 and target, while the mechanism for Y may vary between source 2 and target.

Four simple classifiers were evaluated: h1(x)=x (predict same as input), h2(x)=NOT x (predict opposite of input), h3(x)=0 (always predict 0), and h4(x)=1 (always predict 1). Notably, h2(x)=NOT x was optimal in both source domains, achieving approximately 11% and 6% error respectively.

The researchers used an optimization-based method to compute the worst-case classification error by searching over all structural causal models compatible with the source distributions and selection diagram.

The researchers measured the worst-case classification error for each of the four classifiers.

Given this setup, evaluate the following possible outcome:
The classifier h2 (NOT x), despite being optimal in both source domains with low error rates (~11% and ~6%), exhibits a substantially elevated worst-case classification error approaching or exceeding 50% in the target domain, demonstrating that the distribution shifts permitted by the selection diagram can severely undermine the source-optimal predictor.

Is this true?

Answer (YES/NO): NO